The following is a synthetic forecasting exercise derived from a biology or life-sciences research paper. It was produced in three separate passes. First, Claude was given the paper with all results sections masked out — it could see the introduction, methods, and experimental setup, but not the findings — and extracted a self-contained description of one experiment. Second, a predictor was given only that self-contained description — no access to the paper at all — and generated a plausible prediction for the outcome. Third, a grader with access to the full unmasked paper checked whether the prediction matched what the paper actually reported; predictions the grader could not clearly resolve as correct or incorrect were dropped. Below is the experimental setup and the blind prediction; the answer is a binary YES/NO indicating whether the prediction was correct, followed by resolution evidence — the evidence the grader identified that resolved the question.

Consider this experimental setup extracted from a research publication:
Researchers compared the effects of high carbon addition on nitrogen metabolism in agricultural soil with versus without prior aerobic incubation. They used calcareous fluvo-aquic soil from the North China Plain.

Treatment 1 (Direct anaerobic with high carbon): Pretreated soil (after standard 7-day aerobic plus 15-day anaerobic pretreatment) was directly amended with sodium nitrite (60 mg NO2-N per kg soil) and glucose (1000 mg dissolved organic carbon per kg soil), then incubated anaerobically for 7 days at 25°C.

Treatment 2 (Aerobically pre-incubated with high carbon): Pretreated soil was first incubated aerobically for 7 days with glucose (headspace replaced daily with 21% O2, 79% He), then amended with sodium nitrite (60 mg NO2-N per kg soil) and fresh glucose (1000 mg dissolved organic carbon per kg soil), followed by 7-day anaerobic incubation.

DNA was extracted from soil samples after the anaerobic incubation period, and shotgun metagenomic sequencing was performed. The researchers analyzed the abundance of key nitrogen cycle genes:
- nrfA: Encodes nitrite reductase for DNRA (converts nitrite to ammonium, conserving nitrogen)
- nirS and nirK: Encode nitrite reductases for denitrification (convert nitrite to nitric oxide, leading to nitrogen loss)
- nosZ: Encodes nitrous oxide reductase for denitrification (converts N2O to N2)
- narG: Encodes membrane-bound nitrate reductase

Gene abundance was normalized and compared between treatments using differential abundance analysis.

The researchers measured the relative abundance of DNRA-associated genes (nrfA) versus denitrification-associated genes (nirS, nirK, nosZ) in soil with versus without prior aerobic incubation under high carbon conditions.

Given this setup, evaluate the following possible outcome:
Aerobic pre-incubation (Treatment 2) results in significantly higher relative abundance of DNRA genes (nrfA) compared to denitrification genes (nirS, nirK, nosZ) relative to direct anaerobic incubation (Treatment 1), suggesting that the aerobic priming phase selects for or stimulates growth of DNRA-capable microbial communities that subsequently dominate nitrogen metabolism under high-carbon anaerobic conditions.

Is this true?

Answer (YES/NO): YES